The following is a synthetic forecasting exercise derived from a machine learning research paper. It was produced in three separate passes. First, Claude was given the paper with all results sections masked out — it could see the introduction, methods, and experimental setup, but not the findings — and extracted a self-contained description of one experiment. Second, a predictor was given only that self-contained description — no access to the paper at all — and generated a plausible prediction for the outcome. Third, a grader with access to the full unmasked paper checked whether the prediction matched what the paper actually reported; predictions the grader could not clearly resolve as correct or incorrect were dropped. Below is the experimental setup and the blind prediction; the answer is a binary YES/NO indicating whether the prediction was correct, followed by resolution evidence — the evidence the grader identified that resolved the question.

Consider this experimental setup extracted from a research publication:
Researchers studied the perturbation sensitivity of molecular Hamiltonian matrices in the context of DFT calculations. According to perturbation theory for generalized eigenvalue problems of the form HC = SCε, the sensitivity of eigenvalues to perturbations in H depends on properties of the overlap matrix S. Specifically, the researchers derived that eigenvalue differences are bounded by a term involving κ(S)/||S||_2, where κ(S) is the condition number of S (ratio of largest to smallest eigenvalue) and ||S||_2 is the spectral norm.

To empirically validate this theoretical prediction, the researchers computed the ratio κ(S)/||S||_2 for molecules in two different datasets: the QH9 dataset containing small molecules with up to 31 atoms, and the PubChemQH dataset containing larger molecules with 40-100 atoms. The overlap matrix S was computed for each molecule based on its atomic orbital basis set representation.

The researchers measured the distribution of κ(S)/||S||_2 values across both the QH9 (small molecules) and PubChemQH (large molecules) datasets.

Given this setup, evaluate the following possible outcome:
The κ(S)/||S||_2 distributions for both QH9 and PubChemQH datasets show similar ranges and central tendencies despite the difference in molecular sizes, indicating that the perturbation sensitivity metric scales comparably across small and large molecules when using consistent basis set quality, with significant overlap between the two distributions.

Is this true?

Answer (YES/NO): NO